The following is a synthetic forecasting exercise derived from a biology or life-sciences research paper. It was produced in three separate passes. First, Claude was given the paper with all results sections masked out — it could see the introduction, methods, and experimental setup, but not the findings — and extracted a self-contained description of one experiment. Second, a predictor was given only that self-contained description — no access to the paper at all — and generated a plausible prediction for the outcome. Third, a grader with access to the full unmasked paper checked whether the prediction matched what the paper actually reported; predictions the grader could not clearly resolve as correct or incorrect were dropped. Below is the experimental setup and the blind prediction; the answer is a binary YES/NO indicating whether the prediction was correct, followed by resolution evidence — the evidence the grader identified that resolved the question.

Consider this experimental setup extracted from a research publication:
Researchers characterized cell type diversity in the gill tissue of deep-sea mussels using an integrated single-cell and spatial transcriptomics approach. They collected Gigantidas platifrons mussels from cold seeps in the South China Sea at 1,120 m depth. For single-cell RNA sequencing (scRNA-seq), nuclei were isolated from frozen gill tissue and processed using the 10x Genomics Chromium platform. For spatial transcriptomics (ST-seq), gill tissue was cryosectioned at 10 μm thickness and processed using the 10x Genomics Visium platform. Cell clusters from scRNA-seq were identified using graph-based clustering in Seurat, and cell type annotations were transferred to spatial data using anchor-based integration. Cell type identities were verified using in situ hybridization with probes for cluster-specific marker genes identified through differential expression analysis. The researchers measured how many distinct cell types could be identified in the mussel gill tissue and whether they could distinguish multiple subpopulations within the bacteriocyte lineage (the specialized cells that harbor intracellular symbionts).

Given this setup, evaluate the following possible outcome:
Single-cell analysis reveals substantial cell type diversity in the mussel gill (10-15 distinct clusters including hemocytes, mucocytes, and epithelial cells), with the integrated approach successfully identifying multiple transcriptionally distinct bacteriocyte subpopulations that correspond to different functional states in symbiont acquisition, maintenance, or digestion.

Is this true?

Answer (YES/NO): NO